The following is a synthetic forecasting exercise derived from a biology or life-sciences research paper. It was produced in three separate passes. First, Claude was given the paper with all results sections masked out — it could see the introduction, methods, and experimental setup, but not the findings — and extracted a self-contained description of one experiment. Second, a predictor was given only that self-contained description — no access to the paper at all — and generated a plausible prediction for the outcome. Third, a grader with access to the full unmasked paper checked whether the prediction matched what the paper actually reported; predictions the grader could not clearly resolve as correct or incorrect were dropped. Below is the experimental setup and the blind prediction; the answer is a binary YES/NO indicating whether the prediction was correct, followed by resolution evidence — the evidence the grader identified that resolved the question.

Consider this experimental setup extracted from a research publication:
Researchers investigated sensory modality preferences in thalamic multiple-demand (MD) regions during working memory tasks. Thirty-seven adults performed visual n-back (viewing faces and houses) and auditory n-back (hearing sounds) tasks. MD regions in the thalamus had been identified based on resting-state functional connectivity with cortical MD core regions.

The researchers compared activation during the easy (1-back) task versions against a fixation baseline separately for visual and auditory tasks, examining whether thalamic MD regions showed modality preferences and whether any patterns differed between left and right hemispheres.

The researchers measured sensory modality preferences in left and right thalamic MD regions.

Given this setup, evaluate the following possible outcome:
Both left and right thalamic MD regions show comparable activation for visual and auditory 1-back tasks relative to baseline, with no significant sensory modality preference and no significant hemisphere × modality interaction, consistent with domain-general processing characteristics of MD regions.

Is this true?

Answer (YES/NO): NO